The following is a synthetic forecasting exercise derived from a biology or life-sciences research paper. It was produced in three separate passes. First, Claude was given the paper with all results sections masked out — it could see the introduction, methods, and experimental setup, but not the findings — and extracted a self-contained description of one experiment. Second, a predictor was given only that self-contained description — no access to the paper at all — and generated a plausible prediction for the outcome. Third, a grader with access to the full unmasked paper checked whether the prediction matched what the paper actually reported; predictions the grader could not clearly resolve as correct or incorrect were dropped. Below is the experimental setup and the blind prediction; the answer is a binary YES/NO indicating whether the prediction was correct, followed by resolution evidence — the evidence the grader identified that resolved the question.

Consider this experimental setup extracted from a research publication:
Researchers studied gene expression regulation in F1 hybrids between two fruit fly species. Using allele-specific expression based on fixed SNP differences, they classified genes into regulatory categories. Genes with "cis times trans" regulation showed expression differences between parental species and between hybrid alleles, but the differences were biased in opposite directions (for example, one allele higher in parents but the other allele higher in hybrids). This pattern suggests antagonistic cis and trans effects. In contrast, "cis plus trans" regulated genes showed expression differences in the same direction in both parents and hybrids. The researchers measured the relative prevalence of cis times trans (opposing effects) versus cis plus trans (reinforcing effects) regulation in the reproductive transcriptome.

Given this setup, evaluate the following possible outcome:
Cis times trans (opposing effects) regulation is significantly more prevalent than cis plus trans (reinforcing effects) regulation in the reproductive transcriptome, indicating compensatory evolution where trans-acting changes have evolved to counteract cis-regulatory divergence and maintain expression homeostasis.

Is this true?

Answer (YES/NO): YES